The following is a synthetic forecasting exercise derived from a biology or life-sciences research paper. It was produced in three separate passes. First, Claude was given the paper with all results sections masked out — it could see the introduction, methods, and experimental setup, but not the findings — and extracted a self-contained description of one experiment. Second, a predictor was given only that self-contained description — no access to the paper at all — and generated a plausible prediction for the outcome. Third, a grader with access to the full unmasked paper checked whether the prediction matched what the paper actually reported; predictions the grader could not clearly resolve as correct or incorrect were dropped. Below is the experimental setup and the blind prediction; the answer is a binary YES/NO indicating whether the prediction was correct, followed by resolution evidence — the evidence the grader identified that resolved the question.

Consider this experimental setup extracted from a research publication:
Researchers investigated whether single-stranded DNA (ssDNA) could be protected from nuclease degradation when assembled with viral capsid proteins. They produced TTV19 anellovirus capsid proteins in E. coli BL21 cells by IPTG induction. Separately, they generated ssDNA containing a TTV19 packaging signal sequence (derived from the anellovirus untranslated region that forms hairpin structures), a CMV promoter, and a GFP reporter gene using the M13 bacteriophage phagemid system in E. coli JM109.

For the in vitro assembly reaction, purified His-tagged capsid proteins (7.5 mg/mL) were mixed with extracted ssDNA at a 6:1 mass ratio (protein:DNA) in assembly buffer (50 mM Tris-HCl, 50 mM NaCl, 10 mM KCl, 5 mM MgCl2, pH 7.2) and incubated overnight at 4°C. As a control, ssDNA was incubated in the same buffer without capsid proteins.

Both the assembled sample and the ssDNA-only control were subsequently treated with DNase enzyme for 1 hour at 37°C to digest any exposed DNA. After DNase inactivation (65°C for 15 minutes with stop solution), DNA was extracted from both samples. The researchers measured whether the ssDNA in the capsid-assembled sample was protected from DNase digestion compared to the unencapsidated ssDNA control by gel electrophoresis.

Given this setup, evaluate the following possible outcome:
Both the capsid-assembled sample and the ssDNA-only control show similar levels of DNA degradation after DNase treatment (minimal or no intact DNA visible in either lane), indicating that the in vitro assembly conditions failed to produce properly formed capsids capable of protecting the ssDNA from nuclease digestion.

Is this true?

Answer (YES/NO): NO